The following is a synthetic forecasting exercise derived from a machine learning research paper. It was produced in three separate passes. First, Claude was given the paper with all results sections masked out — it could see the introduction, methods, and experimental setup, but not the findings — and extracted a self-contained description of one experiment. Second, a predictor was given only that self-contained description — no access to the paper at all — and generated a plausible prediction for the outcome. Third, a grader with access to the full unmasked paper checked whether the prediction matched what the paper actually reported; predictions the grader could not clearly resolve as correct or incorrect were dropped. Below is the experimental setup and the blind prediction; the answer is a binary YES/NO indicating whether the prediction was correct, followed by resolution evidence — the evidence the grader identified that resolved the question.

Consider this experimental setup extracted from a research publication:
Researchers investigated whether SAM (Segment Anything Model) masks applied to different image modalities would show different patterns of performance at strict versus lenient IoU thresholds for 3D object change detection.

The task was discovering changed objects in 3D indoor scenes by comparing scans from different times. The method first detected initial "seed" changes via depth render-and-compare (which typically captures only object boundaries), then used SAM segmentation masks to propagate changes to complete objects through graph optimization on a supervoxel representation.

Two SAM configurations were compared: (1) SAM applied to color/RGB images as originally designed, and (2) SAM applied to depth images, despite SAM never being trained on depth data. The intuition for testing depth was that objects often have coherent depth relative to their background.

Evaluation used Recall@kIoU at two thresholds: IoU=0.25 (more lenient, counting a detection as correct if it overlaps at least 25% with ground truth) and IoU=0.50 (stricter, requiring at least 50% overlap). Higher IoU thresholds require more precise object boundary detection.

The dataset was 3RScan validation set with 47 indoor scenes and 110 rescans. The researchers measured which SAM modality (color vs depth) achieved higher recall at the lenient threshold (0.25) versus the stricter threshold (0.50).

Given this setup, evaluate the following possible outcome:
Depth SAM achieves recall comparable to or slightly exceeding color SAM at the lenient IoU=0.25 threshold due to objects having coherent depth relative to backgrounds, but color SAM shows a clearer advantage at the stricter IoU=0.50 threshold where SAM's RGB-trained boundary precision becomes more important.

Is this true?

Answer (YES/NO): NO